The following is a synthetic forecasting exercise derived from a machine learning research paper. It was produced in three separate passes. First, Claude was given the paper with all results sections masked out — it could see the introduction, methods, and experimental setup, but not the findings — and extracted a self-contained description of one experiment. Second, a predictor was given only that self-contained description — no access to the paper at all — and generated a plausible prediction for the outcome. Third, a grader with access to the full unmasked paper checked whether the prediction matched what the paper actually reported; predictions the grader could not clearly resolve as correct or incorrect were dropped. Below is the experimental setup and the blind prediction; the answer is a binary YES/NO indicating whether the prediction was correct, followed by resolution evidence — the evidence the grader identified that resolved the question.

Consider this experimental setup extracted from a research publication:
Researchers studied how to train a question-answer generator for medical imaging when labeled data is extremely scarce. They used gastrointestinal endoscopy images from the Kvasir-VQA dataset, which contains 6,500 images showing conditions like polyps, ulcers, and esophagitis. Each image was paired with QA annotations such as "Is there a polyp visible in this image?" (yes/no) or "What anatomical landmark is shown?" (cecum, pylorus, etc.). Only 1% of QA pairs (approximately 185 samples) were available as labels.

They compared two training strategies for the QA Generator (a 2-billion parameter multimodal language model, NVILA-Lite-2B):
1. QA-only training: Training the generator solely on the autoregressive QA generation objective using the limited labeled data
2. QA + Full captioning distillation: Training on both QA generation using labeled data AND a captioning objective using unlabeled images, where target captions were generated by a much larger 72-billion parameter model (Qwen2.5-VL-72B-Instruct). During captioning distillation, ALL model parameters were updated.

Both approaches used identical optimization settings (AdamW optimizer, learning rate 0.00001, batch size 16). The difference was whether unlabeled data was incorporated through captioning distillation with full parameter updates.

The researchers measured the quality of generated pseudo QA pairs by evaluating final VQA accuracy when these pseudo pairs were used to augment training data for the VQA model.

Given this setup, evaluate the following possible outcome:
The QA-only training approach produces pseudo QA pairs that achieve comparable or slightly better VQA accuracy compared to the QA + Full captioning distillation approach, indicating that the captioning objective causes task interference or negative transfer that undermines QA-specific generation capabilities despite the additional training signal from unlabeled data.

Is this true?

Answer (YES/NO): NO